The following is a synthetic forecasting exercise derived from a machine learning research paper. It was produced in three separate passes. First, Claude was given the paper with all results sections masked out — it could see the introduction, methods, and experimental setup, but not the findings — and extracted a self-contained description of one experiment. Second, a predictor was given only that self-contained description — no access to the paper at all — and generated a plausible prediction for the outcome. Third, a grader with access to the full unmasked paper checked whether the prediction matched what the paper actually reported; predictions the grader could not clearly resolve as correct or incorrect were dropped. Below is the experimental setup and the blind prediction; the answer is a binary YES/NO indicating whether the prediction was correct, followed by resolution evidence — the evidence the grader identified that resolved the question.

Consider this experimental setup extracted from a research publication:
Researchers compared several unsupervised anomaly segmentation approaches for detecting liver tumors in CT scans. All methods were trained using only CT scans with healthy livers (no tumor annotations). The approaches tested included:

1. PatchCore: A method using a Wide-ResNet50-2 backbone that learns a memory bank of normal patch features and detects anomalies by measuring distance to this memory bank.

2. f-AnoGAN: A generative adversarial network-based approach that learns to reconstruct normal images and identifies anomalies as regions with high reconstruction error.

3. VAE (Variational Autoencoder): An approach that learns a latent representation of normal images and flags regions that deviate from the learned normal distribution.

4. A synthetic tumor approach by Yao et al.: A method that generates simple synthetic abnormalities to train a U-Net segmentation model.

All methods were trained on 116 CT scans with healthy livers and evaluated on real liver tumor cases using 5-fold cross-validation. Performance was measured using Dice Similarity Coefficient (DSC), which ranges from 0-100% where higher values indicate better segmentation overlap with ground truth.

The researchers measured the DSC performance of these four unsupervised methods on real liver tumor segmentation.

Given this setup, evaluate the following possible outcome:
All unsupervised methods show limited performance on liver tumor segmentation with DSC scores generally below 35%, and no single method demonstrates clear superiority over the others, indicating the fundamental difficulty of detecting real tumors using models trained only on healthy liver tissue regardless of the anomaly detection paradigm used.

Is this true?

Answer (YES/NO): NO